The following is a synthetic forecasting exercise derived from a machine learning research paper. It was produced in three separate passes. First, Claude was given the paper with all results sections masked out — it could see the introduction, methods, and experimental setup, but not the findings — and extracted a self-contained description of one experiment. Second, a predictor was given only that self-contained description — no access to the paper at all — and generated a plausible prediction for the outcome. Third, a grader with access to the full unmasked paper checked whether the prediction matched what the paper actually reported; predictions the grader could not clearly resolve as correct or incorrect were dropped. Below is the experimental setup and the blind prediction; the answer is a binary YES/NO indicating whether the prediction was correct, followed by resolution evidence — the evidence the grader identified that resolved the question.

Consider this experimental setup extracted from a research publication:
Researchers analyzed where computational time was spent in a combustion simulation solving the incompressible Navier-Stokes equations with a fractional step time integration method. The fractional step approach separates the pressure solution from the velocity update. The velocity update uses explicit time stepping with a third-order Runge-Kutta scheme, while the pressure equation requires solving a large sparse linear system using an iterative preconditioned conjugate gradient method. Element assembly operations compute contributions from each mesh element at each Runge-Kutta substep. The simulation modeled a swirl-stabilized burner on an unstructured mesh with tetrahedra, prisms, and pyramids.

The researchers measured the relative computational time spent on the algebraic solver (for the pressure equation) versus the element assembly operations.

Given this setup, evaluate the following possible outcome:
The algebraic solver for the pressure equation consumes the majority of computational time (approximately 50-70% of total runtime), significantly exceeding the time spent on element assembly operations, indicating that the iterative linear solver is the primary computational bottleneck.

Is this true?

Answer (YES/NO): NO